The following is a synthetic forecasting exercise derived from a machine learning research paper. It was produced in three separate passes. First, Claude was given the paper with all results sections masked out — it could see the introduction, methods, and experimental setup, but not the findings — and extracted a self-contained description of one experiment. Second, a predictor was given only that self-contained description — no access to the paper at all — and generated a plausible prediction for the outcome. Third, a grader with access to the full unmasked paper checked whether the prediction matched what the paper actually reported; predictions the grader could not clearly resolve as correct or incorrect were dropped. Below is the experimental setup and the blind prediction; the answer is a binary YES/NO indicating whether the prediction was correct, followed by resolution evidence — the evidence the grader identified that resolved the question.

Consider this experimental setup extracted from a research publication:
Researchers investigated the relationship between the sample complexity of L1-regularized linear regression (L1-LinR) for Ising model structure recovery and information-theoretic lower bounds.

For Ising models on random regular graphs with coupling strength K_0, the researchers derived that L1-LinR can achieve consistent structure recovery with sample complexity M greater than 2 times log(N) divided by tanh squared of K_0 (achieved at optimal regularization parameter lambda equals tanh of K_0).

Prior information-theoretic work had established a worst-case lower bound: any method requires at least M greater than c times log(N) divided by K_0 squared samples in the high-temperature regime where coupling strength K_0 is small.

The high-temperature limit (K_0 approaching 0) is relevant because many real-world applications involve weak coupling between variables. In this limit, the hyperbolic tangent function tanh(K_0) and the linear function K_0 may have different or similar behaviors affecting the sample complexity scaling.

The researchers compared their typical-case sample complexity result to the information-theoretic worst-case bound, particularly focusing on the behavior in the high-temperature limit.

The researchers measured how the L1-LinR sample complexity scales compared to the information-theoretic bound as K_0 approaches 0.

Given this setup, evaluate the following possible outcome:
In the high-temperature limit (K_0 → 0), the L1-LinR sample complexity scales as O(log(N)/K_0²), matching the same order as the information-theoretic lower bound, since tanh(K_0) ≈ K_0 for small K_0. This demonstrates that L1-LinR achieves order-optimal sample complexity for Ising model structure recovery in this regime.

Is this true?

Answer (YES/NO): YES